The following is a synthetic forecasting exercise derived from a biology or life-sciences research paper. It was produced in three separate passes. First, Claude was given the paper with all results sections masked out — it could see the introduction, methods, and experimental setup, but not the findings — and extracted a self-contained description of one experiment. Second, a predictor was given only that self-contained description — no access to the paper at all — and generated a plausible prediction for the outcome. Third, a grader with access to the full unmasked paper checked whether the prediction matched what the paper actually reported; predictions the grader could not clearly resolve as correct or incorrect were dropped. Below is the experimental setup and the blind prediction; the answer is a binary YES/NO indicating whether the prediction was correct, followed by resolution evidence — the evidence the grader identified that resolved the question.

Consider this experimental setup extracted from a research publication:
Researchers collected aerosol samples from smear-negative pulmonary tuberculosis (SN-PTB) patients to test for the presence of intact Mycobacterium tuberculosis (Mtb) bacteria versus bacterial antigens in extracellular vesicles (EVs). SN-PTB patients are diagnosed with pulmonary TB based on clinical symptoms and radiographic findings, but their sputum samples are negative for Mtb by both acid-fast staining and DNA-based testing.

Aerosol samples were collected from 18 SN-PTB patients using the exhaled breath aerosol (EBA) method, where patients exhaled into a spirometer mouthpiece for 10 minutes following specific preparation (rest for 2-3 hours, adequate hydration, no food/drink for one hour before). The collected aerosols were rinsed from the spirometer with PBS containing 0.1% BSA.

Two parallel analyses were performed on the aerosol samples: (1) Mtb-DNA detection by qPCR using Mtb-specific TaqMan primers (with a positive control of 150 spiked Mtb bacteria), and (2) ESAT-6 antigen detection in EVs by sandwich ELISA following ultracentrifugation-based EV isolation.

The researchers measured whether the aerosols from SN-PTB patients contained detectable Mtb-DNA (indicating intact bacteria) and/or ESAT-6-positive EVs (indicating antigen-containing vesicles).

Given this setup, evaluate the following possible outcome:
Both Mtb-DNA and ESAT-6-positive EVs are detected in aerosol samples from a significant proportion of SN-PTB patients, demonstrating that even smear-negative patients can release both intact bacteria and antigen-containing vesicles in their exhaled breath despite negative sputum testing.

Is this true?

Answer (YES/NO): NO